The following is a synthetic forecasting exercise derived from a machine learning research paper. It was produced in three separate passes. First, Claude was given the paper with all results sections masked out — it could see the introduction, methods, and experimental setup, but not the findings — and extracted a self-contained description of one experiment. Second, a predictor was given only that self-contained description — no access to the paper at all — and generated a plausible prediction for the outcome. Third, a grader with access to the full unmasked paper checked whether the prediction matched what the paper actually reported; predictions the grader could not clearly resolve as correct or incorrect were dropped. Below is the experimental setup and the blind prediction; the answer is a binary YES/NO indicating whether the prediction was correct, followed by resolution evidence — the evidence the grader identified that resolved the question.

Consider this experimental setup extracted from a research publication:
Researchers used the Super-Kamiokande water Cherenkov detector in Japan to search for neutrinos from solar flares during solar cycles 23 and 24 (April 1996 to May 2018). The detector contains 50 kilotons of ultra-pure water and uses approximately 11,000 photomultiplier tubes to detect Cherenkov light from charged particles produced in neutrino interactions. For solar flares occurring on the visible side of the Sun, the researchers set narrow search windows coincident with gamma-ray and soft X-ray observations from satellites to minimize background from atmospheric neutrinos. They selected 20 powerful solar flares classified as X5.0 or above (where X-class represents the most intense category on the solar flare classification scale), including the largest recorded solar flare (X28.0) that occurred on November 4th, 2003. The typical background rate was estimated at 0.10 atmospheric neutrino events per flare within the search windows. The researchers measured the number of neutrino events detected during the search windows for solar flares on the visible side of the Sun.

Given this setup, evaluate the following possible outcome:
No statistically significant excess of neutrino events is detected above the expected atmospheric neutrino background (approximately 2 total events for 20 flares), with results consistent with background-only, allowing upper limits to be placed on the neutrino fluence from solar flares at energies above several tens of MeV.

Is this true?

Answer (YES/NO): YES